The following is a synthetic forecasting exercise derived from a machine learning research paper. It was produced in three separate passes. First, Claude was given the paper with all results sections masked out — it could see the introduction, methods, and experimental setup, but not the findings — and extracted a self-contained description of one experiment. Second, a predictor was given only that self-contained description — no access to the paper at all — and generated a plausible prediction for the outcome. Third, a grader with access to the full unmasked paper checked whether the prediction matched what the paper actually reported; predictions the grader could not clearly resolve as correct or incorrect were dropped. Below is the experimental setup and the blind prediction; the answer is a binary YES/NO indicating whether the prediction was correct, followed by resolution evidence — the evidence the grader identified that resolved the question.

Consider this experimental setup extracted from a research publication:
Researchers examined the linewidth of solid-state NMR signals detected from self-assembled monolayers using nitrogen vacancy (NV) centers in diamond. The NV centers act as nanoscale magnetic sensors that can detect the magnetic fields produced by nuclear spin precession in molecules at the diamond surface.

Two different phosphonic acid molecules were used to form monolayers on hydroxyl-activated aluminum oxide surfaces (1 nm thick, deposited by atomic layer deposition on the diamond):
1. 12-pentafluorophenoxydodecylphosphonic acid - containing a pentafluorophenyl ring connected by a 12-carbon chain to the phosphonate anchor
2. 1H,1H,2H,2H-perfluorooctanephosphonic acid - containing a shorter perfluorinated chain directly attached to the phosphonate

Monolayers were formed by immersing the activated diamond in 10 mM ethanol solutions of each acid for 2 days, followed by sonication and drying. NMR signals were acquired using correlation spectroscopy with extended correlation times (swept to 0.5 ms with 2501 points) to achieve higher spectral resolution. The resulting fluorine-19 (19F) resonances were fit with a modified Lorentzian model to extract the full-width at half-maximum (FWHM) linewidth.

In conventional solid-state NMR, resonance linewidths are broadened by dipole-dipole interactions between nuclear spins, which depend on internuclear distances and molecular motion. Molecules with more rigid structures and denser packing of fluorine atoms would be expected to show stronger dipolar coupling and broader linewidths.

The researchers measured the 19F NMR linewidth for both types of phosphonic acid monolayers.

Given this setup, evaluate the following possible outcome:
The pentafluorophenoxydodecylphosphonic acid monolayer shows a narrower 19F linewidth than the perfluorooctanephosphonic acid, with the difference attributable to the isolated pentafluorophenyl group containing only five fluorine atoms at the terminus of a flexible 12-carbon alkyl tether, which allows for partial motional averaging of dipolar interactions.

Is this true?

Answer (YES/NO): YES